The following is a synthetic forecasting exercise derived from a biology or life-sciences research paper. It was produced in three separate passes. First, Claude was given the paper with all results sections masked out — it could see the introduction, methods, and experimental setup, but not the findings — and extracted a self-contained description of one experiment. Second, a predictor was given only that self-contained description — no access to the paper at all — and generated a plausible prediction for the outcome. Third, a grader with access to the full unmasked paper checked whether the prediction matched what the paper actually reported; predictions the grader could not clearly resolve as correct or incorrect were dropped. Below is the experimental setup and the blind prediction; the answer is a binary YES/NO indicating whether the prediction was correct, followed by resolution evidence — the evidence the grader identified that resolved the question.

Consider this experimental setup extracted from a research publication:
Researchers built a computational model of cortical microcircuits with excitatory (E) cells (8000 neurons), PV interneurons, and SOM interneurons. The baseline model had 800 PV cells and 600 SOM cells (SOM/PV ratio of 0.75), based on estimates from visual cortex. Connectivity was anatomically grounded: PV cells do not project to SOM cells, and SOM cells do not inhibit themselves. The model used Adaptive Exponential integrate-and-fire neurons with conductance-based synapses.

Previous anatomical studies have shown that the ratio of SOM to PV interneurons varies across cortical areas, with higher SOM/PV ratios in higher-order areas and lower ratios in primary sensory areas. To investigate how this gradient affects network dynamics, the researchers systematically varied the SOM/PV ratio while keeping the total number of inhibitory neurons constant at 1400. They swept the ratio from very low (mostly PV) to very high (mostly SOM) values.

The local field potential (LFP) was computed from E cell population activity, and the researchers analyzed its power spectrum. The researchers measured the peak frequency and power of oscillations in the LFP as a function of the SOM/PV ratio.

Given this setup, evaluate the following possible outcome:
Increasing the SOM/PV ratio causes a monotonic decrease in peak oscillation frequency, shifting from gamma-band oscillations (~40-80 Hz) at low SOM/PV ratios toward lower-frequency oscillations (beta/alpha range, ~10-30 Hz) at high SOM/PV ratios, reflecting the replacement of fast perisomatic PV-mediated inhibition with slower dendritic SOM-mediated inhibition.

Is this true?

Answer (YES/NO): YES